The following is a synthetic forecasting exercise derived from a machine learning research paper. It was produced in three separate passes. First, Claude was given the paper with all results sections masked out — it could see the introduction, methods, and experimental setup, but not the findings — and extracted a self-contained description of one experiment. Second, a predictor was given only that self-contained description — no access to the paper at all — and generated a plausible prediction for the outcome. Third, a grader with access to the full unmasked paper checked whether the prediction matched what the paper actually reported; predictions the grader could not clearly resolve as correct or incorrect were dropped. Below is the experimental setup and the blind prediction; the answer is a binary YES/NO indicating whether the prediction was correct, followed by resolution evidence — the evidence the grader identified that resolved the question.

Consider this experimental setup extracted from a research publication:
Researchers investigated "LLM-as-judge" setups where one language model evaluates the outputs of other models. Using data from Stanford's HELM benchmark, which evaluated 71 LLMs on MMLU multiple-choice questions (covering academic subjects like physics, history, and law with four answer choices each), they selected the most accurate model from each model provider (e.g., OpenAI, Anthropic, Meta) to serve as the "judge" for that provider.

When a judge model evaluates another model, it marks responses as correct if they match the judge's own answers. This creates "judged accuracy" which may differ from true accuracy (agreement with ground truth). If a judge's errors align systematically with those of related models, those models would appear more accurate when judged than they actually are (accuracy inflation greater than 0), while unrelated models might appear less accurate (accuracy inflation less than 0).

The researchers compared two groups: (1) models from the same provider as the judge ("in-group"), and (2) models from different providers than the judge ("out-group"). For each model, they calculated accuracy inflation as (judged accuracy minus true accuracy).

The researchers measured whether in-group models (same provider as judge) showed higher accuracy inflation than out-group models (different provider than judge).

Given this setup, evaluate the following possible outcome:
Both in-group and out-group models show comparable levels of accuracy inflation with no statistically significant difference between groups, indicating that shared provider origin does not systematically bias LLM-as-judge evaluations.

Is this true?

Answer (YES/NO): NO